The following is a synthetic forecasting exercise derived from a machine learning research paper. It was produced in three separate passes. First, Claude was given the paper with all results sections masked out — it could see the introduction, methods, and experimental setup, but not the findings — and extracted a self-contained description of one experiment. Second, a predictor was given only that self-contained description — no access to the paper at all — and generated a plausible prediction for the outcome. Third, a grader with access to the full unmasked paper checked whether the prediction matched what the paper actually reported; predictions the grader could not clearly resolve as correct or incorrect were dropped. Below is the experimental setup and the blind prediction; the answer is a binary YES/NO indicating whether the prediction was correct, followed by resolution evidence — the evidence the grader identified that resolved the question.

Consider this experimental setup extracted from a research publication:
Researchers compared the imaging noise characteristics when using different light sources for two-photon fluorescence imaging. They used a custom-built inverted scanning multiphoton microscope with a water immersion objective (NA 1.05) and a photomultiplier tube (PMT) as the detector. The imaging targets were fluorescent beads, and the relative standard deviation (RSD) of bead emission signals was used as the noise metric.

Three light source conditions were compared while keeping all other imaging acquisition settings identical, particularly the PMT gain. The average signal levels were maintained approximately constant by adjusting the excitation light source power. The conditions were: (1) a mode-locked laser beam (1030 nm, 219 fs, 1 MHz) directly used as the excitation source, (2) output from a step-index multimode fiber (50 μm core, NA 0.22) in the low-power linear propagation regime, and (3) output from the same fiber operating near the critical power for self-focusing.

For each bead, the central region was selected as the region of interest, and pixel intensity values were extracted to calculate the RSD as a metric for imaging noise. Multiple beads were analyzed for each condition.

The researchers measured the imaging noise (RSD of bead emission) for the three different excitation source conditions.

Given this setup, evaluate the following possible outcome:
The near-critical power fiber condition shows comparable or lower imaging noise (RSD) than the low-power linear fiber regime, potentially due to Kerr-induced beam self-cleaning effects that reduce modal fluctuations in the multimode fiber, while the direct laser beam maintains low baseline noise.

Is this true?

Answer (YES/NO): NO